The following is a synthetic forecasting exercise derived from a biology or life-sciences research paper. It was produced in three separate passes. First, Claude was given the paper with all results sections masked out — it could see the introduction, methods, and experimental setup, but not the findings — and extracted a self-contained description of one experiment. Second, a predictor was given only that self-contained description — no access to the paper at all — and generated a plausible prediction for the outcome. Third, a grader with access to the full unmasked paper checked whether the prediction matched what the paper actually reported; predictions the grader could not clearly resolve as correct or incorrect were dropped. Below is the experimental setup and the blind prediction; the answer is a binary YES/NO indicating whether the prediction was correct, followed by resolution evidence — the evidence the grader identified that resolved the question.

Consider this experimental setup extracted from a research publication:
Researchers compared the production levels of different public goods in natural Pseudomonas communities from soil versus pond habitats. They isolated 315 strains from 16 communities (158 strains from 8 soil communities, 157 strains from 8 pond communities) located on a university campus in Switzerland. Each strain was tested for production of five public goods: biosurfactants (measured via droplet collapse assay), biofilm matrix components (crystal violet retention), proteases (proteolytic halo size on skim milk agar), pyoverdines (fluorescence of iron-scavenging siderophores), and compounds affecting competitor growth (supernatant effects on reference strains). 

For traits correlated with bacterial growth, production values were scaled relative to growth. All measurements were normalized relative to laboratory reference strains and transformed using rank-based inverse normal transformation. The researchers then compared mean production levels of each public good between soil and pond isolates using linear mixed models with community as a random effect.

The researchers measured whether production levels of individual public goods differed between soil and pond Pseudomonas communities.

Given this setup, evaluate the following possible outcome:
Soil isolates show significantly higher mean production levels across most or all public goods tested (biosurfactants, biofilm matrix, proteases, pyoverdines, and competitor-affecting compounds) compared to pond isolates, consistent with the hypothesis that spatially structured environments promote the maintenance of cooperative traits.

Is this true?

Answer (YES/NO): NO